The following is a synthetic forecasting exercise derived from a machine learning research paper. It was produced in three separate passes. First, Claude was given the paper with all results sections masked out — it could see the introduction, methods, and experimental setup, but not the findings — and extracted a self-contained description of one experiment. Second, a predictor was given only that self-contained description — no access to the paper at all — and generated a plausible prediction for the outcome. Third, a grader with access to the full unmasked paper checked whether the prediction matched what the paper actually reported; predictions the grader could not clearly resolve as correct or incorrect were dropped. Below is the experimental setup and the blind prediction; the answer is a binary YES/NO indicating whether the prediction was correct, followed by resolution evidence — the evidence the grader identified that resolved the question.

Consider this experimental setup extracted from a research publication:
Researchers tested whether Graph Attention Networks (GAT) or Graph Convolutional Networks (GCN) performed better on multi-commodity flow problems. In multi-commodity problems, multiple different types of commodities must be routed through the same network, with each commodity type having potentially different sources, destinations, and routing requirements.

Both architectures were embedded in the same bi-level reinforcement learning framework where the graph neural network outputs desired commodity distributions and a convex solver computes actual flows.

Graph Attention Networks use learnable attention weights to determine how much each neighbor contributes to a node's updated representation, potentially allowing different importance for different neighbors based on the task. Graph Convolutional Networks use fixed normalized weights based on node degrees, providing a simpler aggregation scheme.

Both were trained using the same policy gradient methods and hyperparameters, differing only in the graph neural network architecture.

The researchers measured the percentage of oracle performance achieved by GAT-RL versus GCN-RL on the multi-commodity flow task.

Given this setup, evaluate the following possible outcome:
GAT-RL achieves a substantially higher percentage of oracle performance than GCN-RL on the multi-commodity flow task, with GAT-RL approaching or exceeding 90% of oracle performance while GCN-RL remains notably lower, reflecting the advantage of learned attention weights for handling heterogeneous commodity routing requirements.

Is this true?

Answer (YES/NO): NO